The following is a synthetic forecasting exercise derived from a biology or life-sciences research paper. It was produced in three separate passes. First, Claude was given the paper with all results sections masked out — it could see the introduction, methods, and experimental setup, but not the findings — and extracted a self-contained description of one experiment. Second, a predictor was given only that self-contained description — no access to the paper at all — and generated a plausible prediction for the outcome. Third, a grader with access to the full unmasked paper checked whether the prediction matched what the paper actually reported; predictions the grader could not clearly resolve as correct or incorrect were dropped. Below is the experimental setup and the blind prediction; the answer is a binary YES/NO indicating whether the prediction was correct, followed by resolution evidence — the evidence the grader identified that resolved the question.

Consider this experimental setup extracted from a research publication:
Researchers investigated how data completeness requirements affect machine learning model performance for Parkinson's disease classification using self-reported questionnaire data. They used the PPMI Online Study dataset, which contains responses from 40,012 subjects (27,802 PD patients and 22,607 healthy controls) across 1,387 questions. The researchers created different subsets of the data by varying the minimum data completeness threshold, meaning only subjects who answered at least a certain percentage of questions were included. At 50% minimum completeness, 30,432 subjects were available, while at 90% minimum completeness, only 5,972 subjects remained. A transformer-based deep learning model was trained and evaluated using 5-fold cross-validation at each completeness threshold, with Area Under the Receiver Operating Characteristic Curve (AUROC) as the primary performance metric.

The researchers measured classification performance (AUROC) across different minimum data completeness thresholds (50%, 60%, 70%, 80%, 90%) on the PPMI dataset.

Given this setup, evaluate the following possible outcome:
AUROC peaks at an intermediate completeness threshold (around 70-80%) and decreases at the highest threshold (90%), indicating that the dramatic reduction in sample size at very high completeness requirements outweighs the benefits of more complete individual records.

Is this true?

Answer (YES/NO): NO